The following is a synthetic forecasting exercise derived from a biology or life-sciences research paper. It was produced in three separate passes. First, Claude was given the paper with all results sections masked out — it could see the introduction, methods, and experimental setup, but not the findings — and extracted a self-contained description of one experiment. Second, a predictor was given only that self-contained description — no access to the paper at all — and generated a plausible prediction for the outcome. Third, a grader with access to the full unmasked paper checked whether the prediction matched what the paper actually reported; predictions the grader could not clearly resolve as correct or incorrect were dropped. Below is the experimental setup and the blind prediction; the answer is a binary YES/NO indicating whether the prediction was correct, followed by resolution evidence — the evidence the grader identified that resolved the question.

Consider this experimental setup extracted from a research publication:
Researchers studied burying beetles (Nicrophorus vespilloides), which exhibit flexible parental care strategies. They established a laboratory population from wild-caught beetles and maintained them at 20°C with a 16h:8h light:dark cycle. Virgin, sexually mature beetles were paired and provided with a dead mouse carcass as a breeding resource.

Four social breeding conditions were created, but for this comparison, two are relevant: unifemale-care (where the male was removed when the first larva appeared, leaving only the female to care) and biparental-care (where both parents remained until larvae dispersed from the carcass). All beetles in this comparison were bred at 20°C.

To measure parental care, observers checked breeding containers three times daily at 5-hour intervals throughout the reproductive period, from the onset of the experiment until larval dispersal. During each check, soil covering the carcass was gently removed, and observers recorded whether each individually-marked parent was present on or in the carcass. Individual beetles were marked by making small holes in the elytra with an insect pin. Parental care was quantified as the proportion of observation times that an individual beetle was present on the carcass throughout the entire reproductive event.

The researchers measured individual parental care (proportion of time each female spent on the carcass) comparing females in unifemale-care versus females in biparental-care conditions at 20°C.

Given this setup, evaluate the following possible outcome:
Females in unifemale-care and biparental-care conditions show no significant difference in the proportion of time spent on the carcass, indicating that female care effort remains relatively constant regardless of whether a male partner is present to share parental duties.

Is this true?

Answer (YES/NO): NO